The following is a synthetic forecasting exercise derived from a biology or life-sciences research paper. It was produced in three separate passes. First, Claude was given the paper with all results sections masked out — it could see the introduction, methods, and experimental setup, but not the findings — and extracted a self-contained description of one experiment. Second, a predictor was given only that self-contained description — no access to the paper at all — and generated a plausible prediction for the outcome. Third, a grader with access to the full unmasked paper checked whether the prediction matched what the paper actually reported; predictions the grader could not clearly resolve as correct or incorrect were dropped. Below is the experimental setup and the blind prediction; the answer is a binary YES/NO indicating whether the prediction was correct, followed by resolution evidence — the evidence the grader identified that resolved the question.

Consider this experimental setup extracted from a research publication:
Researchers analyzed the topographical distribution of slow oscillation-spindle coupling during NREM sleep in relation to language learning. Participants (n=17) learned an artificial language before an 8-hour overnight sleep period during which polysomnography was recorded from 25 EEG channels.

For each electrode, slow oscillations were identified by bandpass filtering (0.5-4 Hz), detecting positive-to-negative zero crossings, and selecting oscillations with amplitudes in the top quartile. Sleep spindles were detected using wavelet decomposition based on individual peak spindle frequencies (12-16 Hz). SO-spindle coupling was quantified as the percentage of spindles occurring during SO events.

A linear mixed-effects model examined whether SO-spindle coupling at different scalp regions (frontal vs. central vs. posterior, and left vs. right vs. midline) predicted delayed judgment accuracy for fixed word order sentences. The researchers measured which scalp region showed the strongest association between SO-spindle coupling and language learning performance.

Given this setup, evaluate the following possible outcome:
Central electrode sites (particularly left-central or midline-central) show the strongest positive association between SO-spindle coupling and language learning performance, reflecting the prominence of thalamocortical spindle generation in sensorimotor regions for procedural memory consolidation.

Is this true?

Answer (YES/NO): NO